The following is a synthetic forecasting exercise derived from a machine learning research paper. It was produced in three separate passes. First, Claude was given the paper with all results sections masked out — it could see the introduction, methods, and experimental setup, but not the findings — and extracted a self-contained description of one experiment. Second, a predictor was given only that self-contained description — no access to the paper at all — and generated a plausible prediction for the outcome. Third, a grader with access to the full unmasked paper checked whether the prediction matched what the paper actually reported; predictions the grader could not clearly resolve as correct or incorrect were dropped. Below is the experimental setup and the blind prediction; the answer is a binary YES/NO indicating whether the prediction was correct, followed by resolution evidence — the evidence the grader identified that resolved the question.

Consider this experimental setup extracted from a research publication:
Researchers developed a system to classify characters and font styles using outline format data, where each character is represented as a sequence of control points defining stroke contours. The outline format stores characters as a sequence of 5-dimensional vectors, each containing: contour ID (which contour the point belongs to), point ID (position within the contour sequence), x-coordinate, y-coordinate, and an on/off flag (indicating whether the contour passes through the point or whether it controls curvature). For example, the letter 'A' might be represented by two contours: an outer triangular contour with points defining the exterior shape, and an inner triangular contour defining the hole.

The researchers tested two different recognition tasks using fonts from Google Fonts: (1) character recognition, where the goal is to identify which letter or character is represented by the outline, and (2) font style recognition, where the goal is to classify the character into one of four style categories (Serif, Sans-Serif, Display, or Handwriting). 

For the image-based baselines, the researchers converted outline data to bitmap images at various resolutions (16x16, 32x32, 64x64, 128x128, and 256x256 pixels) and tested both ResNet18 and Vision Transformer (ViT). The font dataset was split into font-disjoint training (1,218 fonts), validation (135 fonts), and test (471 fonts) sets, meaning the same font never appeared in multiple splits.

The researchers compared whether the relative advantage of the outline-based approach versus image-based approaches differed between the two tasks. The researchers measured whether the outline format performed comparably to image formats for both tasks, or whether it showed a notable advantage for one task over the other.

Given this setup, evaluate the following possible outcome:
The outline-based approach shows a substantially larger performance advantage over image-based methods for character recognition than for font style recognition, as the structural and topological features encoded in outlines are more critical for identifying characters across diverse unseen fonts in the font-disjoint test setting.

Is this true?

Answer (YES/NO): NO